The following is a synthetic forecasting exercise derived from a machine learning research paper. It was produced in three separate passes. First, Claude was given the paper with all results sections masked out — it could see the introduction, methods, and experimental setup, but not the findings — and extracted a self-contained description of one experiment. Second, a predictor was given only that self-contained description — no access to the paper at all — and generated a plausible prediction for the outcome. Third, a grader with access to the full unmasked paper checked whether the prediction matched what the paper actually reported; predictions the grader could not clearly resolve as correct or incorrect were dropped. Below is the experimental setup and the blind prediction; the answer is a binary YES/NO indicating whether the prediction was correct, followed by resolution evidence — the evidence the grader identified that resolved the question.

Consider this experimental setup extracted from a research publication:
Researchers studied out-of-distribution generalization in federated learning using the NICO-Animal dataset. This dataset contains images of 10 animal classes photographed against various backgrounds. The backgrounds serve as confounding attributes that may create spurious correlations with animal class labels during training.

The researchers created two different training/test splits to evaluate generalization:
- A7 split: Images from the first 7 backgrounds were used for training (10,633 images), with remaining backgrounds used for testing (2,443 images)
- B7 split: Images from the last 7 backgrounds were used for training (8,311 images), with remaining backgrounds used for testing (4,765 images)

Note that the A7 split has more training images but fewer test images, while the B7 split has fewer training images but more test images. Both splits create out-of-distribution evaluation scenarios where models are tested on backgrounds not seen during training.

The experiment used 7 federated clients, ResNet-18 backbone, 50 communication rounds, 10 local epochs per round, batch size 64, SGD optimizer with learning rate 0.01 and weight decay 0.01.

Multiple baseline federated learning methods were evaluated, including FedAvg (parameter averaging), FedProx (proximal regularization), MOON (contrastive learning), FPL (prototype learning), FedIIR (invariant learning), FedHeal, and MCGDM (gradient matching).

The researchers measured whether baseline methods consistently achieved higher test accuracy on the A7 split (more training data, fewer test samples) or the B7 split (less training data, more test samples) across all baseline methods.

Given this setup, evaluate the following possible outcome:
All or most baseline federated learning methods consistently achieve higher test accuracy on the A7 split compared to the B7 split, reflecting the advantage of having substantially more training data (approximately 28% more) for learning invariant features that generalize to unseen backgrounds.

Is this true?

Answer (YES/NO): NO